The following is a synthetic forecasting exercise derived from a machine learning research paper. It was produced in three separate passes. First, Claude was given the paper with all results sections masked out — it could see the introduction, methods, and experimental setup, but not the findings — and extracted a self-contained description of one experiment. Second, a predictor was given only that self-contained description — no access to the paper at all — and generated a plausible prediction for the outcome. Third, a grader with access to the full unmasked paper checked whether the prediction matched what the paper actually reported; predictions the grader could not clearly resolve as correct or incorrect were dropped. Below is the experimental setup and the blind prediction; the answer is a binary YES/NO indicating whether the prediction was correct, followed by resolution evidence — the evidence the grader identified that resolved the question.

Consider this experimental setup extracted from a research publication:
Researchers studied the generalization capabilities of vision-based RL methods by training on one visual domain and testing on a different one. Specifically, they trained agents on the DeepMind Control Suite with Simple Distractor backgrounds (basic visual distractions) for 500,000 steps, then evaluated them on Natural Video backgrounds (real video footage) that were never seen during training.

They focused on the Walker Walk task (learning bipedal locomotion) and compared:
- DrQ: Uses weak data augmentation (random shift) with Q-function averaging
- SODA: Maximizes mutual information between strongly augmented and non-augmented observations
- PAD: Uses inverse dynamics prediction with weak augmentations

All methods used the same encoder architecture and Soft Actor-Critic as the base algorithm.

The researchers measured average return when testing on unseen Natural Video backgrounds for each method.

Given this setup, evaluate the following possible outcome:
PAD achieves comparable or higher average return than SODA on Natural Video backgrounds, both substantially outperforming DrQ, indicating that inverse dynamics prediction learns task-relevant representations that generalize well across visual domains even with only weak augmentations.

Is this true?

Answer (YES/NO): YES